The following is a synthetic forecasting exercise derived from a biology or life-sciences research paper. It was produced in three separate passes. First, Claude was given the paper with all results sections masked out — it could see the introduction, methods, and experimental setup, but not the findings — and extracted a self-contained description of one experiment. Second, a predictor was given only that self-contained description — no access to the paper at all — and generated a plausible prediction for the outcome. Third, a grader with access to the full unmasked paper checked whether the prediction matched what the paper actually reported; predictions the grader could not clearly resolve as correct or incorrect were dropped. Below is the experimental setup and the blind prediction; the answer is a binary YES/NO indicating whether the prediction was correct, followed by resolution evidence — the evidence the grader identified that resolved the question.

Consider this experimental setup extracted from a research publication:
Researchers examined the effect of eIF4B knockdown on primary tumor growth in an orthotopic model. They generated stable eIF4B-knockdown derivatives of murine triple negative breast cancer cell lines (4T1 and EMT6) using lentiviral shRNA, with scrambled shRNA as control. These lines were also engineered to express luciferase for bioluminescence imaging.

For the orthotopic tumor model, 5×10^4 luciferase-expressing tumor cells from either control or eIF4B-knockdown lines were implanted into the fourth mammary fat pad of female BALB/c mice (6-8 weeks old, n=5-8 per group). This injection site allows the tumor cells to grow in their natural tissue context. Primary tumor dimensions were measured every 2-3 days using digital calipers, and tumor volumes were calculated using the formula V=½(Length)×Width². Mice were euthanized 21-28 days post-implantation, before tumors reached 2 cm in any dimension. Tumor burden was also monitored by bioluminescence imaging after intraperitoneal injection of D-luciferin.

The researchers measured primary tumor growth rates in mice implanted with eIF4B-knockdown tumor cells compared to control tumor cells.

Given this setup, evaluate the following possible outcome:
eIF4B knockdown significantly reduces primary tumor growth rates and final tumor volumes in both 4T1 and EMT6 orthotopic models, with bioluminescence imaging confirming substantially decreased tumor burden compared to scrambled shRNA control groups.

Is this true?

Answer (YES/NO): NO